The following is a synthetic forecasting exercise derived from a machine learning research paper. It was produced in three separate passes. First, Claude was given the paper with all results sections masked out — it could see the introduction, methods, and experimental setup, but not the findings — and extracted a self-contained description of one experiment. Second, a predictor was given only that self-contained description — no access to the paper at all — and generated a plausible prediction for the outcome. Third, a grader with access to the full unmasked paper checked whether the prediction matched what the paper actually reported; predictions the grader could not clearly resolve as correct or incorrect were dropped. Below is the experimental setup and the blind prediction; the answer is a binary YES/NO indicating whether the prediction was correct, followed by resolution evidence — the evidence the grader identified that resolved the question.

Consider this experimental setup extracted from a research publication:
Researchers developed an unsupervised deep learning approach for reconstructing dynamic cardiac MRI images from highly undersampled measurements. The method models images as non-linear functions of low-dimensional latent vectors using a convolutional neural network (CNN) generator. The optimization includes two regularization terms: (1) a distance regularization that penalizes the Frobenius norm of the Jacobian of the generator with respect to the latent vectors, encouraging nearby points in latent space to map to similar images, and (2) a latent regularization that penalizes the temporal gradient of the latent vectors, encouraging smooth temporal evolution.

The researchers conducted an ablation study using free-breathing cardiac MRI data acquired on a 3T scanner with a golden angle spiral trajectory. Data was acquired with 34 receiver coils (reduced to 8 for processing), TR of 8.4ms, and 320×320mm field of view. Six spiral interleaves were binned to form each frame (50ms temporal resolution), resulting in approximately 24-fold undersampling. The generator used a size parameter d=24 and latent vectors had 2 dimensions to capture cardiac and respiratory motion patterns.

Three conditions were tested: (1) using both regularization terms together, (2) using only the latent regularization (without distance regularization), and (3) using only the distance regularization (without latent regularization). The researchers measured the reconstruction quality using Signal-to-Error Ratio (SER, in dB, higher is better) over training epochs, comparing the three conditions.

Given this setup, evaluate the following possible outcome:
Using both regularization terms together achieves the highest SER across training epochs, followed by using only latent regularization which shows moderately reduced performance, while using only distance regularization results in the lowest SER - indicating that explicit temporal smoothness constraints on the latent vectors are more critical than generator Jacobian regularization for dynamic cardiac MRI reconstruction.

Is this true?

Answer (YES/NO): NO